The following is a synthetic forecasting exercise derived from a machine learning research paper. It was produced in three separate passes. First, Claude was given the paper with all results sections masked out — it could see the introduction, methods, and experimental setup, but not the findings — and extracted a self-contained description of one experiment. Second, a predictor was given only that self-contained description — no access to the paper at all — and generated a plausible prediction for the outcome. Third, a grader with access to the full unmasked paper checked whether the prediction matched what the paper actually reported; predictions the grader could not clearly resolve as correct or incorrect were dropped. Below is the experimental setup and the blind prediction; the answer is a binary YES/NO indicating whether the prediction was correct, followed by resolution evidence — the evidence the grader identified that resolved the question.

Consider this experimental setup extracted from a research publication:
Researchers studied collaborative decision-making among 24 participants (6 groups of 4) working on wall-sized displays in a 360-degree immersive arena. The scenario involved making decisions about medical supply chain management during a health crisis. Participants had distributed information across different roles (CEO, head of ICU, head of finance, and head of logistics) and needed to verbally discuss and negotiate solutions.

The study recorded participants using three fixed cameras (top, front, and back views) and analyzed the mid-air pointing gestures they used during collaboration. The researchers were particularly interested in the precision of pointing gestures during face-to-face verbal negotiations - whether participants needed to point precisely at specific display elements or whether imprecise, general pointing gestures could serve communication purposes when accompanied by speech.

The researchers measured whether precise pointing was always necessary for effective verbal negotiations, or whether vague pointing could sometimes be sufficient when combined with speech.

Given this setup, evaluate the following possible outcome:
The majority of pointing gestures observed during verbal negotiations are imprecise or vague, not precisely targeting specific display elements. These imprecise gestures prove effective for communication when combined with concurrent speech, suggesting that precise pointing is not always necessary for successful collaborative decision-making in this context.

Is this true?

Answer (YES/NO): NO